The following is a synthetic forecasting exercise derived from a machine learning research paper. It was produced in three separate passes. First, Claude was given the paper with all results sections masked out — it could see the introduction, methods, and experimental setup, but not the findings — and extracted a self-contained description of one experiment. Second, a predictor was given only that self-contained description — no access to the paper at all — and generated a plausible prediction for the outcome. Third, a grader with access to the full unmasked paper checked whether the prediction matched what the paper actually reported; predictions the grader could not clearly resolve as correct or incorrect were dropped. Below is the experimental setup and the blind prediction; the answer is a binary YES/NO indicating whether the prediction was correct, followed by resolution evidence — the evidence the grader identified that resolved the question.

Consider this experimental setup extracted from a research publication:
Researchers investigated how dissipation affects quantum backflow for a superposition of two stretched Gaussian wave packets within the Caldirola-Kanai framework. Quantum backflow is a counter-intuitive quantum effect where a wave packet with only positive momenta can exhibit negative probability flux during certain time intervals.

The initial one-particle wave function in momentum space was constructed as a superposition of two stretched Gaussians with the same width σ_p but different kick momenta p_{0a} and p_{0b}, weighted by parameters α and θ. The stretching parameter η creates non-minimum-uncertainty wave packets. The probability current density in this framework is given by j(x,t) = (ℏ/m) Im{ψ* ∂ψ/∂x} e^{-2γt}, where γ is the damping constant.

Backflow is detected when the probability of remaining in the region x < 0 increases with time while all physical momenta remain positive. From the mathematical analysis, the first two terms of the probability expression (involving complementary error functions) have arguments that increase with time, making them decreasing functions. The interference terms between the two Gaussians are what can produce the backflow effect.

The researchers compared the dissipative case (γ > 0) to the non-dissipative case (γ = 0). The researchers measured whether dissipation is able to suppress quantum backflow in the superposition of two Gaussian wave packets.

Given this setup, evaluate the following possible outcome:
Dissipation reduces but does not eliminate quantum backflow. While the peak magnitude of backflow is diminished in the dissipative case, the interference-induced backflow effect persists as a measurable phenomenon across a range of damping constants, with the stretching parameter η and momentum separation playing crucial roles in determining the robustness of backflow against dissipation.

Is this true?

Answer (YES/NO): YES